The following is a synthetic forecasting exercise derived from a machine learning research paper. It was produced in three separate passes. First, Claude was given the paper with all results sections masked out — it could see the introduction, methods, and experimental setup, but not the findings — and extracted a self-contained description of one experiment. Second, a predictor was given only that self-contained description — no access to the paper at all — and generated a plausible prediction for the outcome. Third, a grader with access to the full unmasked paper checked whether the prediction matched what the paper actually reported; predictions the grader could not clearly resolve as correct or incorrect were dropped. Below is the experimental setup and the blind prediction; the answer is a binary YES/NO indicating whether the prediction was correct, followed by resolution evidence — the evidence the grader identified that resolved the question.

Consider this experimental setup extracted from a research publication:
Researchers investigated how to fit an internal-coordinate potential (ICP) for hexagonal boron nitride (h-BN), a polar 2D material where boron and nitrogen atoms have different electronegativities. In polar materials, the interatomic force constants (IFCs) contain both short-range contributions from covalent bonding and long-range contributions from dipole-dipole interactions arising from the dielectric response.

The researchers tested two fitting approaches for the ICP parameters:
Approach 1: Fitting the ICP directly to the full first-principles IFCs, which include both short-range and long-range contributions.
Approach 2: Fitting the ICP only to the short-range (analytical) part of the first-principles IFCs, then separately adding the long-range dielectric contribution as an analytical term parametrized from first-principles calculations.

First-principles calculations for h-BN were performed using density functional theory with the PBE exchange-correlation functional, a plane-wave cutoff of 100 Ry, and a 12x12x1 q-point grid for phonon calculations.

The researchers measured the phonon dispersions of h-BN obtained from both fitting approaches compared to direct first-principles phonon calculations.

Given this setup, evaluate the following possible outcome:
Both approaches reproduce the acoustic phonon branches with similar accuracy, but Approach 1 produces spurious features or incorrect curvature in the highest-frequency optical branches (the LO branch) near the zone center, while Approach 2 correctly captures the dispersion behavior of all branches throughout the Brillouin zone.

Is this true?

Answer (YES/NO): NO